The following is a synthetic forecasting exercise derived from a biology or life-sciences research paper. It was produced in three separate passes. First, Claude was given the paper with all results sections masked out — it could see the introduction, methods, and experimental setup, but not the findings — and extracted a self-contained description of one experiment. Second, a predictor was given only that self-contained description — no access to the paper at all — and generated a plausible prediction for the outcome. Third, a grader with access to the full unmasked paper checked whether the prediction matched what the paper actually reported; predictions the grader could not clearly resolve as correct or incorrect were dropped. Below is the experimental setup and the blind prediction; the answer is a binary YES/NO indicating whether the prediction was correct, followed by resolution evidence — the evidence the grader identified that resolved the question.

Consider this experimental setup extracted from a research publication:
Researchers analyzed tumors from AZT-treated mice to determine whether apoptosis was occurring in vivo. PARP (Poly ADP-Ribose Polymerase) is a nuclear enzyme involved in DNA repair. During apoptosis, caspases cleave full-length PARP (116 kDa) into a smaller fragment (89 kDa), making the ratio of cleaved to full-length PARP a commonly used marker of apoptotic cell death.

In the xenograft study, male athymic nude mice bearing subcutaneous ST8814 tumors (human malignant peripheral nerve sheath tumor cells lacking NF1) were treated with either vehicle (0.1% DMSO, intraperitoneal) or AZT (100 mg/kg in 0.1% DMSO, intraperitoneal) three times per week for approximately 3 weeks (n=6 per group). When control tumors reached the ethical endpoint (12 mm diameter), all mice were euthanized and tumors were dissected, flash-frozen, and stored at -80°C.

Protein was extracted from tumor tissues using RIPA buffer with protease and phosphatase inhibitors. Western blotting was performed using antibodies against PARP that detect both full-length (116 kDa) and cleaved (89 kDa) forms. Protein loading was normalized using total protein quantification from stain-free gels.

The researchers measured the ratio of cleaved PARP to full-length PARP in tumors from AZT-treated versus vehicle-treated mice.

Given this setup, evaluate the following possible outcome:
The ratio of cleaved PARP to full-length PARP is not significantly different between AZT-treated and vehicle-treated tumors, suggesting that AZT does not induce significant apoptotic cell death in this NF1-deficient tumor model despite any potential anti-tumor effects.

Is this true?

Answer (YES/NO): NO